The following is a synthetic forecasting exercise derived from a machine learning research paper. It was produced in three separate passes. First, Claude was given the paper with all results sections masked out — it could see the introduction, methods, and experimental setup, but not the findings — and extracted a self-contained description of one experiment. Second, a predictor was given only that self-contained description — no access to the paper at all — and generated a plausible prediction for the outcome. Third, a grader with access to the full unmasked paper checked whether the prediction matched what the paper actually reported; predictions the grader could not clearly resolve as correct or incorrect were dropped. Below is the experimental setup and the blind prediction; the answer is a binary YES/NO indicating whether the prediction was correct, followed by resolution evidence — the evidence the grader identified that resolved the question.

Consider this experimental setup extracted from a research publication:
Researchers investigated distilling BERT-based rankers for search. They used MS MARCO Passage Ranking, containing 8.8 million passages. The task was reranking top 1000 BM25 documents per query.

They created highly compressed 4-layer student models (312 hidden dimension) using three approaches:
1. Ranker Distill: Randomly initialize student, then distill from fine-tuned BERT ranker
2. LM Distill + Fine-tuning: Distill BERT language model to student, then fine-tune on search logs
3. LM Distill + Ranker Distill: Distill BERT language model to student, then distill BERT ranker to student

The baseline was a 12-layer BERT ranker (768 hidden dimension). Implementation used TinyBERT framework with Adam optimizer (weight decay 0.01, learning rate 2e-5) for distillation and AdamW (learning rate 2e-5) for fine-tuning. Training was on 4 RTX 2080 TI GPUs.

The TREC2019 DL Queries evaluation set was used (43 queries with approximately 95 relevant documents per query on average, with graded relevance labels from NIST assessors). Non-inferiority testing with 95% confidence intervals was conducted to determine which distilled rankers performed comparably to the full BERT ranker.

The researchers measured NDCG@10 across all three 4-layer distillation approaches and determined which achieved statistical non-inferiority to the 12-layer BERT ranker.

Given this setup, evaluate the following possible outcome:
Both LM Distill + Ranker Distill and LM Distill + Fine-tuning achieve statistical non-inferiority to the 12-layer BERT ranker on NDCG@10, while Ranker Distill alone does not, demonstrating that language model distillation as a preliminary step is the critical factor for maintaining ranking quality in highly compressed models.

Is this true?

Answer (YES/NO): NO